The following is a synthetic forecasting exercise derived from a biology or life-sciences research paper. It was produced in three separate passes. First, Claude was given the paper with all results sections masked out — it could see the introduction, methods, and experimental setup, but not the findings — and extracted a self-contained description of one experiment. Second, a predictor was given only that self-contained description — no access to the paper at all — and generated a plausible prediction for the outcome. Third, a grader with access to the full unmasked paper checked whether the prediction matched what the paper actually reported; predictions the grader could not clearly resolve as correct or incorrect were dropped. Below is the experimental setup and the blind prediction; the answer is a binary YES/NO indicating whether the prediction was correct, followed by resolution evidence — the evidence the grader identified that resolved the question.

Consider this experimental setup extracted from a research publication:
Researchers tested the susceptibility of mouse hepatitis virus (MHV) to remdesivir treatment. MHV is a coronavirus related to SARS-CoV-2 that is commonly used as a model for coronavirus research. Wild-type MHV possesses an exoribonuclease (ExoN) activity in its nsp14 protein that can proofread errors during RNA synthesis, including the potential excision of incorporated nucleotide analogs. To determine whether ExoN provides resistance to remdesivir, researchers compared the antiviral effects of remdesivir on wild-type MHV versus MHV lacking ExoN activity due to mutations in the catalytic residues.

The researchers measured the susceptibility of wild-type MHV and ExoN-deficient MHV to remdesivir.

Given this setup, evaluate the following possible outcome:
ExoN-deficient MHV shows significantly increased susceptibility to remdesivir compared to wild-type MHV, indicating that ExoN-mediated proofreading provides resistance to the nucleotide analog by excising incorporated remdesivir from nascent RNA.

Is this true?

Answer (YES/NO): YES